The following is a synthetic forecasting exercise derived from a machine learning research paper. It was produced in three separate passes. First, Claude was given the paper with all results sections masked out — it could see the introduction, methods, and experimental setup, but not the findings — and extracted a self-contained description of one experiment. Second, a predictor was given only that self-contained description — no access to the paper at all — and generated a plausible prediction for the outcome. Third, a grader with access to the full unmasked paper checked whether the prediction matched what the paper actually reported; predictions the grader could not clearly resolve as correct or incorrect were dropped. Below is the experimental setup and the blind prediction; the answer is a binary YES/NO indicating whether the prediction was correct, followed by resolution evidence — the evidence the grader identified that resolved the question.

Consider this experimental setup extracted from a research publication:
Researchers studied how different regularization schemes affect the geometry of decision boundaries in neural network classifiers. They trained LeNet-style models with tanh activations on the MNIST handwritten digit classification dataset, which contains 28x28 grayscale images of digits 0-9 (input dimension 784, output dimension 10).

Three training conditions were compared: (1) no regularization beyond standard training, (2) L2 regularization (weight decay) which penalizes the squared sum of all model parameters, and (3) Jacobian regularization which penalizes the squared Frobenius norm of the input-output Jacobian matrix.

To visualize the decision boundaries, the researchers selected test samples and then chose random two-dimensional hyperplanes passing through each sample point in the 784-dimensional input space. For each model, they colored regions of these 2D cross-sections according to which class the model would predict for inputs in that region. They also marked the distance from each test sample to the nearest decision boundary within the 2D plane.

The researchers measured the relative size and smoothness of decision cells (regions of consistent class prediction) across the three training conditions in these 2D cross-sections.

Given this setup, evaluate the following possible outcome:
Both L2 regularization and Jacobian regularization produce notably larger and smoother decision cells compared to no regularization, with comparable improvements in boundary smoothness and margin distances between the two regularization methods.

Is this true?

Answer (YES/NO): NO